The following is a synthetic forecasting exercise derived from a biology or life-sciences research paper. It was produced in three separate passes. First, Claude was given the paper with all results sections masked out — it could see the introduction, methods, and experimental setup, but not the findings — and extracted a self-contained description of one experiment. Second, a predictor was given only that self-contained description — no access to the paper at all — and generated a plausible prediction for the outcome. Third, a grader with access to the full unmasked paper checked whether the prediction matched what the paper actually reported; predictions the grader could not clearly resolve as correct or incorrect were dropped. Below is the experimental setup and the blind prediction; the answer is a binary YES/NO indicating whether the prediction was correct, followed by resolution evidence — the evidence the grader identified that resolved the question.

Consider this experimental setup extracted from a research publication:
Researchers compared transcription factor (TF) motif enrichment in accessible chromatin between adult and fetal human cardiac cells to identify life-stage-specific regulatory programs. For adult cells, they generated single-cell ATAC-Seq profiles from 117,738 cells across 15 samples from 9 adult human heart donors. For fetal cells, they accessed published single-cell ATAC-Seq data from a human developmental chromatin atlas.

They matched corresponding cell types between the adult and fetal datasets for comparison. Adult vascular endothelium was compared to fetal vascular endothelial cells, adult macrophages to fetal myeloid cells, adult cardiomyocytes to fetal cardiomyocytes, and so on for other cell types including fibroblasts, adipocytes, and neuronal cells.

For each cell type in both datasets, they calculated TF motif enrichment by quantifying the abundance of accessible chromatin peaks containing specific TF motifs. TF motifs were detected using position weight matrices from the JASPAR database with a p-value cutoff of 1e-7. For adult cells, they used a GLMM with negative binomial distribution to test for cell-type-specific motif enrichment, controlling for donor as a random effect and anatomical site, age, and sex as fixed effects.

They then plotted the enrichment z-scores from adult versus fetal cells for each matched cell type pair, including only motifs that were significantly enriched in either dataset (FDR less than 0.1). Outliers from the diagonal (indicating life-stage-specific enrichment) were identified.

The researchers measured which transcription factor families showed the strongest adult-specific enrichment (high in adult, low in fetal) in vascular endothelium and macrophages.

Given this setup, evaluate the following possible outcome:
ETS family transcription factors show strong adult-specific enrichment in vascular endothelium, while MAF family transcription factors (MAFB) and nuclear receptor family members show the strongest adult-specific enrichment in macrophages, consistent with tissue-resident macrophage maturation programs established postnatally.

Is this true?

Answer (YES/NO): NO